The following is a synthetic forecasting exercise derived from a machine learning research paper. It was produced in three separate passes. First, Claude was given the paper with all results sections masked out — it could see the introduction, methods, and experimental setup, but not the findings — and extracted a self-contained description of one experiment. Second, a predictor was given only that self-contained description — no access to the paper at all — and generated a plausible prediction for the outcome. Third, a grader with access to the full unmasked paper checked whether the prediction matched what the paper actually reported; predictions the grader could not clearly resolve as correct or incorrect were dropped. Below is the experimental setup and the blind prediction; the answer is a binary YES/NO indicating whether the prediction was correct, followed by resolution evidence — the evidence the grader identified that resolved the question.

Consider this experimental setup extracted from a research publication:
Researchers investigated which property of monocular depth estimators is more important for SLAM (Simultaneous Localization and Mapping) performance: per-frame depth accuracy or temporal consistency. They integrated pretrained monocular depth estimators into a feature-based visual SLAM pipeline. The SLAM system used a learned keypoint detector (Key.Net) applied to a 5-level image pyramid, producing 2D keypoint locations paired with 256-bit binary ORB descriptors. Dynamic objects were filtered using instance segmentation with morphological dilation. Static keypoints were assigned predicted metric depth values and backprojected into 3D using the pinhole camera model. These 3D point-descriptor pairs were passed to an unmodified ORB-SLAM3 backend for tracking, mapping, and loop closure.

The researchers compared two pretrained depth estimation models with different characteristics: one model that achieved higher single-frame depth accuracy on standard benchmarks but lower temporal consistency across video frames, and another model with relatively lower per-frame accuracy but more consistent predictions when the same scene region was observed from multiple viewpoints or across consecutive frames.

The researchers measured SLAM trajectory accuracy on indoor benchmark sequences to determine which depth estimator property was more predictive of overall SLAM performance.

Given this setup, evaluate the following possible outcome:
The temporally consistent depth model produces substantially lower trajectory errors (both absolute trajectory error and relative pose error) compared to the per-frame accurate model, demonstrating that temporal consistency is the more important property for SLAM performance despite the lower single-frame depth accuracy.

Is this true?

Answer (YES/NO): YES